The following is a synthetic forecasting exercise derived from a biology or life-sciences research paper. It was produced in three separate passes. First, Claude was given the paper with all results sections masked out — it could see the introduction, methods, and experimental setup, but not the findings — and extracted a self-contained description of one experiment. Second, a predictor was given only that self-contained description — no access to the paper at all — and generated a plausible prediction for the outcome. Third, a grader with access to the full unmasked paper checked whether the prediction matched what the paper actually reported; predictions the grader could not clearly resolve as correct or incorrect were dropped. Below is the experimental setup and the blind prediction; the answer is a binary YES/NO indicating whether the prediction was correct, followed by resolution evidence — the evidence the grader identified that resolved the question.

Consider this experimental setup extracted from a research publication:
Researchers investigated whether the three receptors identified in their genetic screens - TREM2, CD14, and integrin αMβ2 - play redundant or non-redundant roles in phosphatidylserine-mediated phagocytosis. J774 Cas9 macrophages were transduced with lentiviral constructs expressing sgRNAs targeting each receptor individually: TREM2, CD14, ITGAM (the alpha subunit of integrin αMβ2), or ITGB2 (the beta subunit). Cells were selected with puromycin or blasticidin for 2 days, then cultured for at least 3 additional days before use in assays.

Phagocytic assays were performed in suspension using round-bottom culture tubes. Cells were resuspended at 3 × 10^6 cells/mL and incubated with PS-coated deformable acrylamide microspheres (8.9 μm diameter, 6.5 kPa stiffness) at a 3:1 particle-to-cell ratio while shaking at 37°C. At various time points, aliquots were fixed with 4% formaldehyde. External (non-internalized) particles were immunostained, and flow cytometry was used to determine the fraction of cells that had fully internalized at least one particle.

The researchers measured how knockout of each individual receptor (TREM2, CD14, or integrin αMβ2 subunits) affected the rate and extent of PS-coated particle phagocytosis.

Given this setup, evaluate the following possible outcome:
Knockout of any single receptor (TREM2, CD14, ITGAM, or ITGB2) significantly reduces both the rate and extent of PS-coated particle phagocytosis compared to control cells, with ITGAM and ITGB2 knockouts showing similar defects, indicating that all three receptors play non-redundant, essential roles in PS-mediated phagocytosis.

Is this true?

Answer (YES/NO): YES